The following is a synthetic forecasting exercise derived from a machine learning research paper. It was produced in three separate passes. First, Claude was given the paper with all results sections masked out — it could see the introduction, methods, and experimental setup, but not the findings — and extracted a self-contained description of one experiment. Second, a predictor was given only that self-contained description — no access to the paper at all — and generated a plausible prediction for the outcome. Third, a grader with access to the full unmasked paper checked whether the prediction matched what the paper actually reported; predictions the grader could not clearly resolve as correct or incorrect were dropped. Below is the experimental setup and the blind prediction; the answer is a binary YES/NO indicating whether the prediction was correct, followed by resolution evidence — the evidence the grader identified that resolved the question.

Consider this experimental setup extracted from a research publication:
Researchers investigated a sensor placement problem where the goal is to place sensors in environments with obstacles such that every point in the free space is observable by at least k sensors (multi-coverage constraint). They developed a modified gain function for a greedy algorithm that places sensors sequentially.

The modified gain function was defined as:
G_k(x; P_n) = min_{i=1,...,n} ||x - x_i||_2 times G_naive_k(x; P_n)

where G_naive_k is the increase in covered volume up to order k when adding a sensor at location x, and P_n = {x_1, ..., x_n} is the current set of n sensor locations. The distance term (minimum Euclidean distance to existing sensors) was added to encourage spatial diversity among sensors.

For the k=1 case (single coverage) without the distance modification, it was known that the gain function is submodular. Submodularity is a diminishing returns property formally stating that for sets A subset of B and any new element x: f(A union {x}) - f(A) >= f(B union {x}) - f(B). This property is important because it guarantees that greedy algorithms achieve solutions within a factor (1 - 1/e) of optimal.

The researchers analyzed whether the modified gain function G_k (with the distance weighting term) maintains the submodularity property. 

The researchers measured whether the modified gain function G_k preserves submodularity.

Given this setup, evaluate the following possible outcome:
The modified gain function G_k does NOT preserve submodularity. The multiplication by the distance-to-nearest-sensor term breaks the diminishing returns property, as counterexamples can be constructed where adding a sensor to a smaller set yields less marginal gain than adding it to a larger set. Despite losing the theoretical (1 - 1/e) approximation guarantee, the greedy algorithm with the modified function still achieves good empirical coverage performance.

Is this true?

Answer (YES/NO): YES